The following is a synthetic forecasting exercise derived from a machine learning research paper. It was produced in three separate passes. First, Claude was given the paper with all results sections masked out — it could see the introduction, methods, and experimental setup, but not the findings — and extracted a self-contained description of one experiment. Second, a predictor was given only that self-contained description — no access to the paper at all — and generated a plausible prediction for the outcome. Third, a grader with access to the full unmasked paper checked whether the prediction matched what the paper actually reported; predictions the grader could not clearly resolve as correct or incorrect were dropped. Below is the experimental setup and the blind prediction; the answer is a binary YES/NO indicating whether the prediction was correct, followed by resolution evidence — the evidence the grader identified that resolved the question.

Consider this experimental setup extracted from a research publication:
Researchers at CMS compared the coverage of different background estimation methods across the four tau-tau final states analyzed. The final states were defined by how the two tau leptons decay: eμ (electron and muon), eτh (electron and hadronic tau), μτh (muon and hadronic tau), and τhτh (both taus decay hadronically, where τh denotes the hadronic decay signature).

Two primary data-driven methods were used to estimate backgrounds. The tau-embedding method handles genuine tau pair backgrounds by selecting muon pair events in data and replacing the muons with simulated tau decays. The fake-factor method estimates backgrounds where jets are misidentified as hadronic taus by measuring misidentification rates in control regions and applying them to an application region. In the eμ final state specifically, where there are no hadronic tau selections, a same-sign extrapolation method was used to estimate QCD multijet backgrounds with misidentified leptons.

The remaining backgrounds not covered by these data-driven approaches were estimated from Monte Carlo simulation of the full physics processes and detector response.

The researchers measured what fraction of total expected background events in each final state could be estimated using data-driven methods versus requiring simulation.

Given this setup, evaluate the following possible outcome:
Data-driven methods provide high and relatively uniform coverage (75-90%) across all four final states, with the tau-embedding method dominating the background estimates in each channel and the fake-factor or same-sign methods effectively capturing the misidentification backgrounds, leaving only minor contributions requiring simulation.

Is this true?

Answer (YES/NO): NO